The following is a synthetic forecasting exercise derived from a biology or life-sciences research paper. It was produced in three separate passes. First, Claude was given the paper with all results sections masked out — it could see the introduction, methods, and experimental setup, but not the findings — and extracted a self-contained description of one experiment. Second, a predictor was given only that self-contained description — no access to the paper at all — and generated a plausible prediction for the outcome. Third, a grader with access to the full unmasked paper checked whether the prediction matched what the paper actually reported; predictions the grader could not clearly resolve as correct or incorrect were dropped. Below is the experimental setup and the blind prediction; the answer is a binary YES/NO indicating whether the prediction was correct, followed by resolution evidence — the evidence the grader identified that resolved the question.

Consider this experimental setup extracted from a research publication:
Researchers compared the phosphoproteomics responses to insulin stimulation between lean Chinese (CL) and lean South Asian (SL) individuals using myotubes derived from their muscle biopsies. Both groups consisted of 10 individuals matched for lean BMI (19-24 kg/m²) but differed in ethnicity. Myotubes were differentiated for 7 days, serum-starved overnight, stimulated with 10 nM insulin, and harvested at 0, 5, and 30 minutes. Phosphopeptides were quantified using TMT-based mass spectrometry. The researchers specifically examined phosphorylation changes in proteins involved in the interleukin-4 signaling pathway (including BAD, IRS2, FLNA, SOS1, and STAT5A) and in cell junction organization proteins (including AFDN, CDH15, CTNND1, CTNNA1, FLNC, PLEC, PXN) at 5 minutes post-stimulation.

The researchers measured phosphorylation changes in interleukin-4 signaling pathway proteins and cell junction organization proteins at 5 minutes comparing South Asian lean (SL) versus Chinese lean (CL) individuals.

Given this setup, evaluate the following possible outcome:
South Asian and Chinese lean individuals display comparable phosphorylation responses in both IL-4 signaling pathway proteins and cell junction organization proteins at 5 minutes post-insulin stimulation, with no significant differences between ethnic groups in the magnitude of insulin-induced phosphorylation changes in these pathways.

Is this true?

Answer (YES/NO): NO